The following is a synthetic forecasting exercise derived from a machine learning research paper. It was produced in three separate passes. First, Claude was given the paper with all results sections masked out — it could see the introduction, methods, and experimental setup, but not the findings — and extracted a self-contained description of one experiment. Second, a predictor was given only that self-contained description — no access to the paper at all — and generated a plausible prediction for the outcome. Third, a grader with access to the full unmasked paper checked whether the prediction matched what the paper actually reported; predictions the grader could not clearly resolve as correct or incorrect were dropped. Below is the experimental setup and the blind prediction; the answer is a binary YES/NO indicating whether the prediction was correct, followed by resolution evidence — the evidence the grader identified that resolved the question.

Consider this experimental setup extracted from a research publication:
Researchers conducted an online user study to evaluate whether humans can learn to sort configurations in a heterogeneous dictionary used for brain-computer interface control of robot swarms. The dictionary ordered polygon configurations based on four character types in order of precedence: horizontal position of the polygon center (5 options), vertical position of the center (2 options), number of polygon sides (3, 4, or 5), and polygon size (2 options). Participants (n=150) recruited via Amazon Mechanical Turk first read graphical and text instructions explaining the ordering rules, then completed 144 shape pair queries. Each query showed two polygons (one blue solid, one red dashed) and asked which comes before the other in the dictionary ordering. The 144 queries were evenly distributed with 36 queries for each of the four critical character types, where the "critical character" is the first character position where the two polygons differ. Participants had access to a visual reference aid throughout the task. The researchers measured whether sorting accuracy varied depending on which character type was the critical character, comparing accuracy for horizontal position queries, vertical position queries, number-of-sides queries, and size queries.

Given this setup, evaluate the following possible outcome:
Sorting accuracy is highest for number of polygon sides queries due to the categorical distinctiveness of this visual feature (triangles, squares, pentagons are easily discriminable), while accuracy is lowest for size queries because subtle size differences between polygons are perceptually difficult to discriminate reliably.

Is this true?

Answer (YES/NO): NO